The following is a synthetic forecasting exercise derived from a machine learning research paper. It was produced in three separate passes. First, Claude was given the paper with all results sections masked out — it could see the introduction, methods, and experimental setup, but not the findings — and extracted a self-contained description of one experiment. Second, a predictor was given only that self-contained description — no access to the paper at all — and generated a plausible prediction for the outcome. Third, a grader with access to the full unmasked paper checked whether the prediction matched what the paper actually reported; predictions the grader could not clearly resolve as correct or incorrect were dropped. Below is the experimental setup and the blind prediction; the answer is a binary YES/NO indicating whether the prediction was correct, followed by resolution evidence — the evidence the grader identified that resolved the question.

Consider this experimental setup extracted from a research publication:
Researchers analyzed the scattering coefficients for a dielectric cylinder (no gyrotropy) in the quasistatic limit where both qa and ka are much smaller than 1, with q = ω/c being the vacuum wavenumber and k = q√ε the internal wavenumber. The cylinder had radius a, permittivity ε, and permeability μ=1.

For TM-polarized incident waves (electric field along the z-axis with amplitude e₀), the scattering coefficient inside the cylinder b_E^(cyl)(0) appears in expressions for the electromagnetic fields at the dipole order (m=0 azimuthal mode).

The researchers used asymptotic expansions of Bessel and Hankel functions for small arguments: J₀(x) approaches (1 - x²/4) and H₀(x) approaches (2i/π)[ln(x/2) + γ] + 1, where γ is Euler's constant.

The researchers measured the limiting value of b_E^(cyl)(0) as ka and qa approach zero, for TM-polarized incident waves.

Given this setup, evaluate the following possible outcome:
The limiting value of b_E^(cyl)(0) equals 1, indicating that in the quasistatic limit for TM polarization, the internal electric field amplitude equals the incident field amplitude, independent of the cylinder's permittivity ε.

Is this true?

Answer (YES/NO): NO